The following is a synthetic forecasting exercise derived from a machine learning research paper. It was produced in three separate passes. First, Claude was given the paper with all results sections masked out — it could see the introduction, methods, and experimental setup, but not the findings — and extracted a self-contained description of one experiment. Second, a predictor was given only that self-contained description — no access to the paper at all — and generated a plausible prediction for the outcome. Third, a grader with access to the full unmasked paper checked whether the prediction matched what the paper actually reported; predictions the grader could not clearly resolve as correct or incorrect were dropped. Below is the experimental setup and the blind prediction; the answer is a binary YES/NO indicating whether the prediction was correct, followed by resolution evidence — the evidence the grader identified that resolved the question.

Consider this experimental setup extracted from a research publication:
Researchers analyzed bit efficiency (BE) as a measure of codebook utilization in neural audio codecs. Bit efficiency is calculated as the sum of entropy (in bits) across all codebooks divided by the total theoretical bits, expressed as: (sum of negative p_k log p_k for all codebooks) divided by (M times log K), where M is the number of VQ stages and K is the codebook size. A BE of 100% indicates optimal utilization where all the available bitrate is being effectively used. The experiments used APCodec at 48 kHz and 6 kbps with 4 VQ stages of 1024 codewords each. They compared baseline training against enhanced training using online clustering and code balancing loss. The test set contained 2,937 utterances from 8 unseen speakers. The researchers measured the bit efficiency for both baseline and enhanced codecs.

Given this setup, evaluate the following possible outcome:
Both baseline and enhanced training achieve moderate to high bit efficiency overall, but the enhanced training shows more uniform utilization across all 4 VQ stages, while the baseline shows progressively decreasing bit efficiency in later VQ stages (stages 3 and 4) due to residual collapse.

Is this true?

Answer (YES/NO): NO